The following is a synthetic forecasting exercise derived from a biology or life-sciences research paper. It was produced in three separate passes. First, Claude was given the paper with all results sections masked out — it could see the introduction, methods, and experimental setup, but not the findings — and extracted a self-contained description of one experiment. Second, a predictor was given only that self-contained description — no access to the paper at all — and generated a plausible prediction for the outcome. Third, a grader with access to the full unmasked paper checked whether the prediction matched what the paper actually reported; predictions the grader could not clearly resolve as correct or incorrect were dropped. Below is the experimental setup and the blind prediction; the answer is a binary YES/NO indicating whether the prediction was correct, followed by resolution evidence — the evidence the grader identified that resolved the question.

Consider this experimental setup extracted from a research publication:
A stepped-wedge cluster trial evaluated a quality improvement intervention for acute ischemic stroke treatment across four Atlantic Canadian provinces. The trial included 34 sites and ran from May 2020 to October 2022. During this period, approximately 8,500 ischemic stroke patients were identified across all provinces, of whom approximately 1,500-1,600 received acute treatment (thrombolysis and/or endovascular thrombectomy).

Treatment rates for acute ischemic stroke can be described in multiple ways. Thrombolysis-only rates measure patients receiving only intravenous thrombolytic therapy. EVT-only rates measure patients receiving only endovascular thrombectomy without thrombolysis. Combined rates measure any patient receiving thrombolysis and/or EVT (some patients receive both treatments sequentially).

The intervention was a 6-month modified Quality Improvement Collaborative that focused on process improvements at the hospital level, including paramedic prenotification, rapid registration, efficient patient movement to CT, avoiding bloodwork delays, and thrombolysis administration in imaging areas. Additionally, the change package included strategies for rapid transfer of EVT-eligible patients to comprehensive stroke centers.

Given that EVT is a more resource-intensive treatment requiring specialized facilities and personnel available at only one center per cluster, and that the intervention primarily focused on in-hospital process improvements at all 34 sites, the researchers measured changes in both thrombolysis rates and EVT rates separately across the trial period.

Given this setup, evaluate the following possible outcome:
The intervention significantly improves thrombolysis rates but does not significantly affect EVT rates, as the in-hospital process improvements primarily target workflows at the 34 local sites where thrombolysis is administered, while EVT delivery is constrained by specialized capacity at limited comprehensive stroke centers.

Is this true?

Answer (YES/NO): NO